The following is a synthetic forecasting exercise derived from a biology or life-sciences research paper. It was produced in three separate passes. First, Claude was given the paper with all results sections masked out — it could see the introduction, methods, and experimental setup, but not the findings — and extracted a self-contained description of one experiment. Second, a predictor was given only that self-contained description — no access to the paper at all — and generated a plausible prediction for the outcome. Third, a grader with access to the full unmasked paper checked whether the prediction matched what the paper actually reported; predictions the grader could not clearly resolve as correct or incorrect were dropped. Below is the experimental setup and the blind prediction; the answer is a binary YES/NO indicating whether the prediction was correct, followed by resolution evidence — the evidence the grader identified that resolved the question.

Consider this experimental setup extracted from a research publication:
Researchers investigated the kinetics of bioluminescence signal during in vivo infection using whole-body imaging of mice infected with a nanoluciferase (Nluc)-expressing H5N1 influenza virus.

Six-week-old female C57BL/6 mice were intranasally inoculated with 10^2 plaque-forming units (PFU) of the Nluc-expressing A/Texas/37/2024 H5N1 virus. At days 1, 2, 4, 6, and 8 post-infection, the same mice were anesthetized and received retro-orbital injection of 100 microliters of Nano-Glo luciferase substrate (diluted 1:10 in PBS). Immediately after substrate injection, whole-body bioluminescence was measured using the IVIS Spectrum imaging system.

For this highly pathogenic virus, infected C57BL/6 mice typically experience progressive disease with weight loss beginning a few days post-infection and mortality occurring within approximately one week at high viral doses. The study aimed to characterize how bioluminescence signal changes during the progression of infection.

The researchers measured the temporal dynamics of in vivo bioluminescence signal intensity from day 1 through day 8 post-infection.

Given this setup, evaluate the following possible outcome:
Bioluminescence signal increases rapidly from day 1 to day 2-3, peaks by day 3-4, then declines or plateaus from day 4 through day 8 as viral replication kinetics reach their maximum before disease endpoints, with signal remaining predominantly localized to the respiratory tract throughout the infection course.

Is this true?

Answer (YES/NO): NO